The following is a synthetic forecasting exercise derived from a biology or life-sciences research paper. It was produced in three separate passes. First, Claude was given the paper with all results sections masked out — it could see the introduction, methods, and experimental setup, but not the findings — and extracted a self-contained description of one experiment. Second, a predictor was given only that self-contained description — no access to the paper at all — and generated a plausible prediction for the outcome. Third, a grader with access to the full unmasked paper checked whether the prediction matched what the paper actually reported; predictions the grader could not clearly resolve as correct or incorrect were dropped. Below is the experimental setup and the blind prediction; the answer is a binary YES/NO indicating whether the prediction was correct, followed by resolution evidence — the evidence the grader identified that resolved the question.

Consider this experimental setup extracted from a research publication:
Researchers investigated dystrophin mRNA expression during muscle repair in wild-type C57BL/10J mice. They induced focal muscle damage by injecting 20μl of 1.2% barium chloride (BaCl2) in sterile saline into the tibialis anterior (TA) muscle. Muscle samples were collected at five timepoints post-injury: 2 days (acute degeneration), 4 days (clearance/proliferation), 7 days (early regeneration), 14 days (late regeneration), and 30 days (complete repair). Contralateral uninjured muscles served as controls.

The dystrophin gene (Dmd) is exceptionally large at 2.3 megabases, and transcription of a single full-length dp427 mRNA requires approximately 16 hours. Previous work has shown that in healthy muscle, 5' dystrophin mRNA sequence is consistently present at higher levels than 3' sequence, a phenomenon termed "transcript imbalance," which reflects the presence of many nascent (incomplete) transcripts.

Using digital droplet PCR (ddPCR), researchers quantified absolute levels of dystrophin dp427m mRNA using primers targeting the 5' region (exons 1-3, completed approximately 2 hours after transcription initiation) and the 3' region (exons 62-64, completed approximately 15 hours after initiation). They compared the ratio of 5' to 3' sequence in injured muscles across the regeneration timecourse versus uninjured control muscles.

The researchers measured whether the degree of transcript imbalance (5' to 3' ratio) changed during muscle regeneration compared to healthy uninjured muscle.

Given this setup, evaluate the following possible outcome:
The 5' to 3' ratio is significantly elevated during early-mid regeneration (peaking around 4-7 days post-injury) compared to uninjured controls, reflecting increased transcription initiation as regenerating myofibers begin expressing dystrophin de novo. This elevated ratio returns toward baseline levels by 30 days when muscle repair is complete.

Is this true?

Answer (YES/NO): NO